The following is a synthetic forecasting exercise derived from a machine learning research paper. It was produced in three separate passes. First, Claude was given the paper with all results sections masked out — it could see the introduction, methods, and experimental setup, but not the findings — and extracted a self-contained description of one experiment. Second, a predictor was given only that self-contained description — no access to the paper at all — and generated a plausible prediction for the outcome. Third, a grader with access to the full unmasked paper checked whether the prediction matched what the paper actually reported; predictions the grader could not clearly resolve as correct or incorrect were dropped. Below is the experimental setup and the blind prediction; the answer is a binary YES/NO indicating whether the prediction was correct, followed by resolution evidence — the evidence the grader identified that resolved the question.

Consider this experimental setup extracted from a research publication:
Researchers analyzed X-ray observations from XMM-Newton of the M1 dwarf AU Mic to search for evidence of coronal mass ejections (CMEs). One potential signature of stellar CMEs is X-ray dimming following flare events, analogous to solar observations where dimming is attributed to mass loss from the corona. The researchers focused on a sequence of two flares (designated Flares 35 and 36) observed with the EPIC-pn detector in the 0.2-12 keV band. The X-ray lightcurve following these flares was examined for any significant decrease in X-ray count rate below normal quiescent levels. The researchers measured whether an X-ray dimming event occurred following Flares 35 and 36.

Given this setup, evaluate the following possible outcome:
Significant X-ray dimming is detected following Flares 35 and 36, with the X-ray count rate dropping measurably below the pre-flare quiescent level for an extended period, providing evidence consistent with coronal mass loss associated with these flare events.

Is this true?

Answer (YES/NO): NO